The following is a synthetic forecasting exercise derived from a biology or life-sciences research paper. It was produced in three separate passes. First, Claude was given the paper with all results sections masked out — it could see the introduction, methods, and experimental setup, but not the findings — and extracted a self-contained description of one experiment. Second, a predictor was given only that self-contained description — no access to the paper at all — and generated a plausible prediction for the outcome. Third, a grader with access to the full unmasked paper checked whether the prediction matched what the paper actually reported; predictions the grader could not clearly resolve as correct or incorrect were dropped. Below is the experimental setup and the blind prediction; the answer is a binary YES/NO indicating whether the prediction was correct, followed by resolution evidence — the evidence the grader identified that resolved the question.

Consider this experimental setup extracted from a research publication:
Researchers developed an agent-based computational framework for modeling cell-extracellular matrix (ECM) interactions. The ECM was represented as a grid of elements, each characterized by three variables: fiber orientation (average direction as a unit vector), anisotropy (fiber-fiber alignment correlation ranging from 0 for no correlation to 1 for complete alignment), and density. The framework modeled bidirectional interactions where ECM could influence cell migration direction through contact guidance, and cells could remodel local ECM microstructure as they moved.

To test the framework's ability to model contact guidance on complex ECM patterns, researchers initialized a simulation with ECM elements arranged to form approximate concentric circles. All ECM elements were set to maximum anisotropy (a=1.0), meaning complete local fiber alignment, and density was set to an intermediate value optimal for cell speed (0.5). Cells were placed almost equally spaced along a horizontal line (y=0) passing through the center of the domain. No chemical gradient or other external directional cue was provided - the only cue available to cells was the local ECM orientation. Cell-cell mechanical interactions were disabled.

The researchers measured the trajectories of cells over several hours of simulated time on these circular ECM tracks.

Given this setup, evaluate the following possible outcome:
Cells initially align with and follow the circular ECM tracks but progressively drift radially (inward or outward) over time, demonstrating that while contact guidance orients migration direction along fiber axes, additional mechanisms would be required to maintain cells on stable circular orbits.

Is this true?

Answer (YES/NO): NO